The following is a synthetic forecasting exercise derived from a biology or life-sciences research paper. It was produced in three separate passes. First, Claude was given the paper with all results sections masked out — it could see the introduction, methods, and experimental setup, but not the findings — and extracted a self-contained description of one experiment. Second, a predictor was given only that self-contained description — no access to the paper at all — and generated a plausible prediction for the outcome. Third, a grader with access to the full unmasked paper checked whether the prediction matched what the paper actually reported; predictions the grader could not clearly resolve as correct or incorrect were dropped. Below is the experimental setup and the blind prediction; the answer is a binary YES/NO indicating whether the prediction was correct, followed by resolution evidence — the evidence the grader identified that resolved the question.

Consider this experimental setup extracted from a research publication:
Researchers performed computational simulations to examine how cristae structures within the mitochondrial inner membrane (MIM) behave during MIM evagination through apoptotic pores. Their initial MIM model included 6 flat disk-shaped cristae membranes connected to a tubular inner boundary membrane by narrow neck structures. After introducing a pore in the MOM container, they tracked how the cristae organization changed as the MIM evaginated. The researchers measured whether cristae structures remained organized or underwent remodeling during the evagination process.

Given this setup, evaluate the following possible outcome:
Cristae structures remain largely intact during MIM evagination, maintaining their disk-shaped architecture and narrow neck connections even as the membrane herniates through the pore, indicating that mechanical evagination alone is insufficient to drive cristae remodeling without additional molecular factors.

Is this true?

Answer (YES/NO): NO